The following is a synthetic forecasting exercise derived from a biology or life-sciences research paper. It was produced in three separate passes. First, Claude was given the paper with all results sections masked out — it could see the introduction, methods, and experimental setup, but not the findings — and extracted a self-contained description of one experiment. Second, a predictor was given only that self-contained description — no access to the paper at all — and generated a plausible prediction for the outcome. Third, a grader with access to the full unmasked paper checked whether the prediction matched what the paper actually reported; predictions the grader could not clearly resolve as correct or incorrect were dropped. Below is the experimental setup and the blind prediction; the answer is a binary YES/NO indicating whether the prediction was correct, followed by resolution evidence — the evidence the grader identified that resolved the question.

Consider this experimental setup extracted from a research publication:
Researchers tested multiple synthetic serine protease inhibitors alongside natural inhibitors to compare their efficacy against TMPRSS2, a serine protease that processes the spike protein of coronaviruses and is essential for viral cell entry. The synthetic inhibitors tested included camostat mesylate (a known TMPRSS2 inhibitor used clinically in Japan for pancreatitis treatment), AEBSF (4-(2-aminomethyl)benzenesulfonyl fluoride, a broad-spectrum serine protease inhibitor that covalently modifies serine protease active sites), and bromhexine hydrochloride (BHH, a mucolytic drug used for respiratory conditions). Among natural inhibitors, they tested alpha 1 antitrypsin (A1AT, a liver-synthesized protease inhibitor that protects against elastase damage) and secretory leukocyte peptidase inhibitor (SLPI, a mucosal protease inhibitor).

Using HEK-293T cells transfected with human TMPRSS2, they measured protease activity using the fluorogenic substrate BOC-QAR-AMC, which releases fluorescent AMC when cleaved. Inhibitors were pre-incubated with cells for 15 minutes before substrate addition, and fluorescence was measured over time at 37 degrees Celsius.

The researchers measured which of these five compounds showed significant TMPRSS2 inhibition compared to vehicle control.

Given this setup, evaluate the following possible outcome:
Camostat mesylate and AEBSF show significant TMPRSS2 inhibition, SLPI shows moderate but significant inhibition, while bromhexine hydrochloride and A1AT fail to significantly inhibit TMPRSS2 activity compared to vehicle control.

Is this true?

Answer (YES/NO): NO